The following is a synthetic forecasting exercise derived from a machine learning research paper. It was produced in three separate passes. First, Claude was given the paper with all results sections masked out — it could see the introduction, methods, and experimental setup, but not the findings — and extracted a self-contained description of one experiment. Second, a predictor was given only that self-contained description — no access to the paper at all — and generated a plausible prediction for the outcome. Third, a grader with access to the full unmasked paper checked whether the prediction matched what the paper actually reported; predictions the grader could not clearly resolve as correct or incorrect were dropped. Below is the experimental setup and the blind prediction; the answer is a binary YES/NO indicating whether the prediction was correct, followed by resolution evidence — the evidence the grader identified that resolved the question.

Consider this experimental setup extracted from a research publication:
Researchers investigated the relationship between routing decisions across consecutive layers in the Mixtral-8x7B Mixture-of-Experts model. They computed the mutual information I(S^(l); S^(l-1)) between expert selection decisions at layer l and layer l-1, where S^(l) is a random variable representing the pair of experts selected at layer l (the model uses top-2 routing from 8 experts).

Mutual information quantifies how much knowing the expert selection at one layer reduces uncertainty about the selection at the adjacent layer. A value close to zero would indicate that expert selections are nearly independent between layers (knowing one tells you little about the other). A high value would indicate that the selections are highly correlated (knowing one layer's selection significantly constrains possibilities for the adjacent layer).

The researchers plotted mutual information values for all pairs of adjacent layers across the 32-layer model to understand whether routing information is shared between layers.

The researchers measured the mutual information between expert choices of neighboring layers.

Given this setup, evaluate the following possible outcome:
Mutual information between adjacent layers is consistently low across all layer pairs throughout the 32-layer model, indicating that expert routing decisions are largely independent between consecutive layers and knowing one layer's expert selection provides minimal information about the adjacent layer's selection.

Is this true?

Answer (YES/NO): NO